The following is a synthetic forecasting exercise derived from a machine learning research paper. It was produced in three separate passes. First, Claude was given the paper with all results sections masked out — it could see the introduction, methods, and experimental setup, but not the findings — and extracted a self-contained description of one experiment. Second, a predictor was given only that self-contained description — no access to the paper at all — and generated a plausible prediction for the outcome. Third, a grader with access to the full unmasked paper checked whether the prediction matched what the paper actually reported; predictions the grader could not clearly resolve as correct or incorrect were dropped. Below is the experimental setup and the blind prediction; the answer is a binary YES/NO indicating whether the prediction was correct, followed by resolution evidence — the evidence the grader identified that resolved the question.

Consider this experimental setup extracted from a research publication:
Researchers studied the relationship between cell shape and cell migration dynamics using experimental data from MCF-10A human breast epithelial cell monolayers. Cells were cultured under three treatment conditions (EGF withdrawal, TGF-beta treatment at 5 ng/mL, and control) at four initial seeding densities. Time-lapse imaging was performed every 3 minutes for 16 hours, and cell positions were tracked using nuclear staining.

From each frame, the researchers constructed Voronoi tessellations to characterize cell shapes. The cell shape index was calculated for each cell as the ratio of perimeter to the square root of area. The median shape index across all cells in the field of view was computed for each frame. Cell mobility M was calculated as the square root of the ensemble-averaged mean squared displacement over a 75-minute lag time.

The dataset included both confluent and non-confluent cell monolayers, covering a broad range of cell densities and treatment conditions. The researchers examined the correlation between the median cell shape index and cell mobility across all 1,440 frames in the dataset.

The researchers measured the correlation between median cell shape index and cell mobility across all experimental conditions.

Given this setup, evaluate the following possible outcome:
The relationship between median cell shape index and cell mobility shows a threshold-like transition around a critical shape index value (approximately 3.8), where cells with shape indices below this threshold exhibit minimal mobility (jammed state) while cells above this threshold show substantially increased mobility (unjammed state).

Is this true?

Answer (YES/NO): NO